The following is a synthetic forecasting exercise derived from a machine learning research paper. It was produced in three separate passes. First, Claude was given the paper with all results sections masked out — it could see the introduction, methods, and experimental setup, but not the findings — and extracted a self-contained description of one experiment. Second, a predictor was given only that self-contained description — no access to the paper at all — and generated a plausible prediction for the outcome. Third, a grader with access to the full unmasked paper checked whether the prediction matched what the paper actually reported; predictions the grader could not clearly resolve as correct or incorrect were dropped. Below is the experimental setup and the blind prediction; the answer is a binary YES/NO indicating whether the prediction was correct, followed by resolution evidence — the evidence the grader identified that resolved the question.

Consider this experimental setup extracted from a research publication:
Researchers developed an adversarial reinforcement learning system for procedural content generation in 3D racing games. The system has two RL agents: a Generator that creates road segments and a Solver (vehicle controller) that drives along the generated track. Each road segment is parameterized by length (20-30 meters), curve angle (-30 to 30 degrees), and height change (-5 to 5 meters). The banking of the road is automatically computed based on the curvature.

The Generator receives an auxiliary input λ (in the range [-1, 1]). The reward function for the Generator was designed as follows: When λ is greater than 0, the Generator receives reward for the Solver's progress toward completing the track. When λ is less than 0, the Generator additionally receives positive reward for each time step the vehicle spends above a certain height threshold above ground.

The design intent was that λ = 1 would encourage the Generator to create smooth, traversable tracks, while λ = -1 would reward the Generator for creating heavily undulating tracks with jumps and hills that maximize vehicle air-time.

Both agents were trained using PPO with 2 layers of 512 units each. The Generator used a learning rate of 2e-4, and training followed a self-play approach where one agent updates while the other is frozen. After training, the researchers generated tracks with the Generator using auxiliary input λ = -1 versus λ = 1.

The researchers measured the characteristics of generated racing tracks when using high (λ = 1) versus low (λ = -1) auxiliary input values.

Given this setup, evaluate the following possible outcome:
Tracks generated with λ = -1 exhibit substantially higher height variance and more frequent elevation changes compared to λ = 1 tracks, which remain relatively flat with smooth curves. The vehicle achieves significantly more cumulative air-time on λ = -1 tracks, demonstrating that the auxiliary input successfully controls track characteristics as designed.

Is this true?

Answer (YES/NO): YES